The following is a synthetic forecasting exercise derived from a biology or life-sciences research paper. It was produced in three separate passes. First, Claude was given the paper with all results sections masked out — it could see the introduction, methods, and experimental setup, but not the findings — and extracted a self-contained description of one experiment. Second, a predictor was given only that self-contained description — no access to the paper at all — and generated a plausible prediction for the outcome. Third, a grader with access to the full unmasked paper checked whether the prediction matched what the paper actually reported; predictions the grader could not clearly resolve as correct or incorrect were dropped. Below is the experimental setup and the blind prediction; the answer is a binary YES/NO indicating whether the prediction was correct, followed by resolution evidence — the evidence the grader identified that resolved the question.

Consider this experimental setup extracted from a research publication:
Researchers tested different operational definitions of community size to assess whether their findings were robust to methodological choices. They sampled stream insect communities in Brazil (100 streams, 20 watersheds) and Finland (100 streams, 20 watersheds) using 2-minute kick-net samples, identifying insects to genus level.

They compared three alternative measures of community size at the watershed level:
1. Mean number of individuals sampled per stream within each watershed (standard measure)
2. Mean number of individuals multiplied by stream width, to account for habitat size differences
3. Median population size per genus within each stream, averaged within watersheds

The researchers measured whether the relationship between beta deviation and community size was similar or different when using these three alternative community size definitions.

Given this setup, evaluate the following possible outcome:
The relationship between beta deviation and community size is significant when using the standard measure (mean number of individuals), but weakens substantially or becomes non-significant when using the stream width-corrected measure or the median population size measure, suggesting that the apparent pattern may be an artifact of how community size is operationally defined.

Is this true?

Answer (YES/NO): NO